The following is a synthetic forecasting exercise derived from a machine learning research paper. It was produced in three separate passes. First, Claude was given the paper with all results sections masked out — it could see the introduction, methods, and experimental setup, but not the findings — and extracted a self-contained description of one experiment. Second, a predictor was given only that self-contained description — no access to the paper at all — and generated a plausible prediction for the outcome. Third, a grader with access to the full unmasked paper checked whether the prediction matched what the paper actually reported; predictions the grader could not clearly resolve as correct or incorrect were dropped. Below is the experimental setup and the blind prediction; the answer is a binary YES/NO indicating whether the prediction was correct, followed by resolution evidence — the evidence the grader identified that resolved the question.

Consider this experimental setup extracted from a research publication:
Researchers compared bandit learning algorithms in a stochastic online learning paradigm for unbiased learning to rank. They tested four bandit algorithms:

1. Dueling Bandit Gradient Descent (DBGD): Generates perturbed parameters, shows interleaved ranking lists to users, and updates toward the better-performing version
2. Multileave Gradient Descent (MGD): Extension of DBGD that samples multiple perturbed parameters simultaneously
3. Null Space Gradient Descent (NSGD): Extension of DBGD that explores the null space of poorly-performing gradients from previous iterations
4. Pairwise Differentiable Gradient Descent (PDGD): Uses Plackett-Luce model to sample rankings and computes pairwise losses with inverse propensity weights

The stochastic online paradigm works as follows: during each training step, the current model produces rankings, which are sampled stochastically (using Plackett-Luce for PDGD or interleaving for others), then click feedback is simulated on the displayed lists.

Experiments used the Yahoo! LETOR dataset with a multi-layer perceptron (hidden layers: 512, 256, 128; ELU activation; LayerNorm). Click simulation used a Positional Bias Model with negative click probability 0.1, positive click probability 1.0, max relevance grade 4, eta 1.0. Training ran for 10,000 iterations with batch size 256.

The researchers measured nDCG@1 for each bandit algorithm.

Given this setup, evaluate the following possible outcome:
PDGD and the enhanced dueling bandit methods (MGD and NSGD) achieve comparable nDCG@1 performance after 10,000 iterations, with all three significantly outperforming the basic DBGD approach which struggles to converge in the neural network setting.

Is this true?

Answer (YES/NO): NO